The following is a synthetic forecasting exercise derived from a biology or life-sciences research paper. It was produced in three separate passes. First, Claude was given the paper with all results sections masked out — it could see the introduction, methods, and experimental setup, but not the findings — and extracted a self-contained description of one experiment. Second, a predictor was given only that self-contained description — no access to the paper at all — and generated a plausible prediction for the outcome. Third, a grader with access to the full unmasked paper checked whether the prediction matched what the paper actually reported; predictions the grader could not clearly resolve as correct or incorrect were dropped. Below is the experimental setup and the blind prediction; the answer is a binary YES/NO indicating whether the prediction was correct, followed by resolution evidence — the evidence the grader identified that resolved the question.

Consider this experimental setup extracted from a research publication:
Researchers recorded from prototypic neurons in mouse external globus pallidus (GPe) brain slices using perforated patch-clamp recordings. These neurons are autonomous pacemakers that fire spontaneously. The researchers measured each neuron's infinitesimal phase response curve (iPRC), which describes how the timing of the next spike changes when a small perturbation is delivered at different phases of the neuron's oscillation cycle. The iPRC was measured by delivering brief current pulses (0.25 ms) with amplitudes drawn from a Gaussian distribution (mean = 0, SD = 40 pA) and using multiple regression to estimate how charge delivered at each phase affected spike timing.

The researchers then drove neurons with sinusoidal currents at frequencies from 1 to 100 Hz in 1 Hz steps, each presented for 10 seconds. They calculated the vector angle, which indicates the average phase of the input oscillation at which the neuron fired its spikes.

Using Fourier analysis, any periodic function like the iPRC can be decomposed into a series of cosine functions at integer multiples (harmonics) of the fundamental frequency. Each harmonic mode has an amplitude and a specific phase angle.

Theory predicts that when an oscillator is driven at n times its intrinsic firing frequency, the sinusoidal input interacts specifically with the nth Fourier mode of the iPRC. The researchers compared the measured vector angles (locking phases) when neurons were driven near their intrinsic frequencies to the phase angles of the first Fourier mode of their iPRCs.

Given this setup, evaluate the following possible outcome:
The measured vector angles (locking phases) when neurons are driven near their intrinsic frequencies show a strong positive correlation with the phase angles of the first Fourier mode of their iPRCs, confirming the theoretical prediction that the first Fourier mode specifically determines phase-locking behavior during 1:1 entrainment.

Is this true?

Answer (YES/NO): YES